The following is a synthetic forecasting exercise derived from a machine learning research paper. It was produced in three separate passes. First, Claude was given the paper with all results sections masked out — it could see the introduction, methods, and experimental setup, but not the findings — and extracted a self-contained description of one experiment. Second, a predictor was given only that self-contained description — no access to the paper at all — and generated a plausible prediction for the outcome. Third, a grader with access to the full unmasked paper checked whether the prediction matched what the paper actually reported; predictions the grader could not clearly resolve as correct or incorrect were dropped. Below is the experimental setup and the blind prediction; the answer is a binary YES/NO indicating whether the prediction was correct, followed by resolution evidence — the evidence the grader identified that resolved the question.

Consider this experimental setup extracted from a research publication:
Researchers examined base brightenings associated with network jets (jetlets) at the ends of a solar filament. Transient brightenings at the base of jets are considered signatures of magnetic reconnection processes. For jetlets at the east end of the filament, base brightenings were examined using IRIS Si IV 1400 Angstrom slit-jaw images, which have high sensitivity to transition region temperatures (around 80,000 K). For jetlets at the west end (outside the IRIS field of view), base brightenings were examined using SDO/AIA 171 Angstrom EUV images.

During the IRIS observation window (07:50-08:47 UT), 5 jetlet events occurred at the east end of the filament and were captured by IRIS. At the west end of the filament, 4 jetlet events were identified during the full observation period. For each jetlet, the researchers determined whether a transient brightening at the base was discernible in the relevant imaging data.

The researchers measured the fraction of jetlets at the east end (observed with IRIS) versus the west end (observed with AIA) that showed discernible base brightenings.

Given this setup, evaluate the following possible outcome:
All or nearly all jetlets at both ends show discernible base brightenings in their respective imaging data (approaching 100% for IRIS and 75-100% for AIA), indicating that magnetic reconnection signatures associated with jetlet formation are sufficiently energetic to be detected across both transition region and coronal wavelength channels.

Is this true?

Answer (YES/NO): NO